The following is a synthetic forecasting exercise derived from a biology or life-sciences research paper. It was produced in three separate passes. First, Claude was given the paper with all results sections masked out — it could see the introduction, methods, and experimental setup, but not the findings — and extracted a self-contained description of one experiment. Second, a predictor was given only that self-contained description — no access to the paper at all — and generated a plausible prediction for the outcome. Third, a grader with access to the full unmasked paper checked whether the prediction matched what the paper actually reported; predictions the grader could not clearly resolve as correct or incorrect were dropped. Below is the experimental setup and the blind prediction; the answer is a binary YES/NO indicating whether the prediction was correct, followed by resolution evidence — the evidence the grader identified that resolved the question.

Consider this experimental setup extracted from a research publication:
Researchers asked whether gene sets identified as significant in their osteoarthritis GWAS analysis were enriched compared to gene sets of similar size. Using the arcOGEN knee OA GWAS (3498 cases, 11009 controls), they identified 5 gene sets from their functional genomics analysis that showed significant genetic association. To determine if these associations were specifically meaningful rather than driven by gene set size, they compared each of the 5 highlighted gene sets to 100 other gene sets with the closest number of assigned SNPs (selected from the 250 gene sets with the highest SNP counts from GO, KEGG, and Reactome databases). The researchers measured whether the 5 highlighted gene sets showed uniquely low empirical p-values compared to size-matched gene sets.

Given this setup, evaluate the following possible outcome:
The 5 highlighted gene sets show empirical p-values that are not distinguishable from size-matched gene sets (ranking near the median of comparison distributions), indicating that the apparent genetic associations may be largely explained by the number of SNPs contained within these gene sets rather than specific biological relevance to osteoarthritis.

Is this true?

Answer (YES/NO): NO